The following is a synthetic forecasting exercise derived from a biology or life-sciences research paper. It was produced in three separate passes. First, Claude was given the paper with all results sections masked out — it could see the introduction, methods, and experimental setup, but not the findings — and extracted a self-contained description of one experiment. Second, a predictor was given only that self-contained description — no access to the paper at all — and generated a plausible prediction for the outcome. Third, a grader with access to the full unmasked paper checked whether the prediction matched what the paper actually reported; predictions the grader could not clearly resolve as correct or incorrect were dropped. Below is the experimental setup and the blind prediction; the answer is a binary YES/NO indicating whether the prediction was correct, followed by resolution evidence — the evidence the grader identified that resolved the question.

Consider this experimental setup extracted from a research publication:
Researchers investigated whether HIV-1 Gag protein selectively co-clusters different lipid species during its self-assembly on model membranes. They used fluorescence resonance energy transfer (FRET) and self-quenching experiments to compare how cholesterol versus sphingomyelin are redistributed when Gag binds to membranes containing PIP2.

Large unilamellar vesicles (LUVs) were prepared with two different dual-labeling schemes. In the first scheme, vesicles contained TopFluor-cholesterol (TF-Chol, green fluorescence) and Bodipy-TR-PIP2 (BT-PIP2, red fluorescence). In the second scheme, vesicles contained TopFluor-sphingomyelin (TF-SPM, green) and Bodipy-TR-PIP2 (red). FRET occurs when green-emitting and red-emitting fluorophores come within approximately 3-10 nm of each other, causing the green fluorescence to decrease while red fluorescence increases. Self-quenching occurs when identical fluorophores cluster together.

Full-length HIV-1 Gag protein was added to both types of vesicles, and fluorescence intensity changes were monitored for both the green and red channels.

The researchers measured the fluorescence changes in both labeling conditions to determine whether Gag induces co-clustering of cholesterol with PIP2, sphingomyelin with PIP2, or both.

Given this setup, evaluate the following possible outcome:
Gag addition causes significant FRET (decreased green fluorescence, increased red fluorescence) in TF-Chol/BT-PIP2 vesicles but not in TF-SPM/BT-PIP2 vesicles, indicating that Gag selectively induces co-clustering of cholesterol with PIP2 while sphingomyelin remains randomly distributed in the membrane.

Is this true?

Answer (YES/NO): NO